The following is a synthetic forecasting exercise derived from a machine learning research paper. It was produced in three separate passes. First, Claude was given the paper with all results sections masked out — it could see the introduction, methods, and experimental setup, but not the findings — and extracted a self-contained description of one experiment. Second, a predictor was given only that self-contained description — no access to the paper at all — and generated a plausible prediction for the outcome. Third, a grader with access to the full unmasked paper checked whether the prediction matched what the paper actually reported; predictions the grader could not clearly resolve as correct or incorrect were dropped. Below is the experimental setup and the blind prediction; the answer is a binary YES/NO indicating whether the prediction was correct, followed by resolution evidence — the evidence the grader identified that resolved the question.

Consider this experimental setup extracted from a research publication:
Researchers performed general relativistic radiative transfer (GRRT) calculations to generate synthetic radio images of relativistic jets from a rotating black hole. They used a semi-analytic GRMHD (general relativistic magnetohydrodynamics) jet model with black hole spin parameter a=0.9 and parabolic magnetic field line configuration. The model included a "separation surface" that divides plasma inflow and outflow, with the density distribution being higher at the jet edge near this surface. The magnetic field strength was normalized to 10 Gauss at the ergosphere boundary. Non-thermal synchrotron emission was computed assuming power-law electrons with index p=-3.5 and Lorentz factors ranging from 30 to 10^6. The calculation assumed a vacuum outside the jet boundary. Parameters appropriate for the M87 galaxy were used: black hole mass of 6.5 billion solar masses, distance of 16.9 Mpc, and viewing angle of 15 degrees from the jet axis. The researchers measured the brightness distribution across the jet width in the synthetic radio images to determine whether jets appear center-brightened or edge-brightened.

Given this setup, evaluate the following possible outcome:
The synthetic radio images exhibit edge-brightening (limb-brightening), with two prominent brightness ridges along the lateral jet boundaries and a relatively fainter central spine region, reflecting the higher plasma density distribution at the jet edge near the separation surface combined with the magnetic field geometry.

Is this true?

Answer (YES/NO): NO